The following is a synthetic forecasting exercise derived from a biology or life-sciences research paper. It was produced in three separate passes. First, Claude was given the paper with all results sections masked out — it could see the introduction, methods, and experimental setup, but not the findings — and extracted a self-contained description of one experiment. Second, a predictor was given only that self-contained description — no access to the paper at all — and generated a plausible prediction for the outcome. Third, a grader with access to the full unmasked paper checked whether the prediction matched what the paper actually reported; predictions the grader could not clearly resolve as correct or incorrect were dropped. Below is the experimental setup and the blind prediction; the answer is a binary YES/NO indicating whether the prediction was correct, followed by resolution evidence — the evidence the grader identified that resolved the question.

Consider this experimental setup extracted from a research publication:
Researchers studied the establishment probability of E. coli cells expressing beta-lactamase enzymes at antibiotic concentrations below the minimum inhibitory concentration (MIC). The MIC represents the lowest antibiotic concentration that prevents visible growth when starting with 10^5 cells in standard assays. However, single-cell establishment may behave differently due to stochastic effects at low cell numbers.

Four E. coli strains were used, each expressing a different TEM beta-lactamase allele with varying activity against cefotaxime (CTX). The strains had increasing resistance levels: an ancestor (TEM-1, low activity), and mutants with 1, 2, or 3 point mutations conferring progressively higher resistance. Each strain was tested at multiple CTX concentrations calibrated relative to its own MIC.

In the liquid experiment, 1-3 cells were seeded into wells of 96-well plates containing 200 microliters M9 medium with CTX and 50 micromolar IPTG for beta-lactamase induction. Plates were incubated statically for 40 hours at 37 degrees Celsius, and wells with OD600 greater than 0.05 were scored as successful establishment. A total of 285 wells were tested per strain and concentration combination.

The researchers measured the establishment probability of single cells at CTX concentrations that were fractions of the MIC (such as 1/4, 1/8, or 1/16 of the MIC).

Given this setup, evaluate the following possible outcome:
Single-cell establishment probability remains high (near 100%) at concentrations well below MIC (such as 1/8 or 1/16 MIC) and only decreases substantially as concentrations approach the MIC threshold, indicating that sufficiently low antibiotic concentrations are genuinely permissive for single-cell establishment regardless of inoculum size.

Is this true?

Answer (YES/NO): NO